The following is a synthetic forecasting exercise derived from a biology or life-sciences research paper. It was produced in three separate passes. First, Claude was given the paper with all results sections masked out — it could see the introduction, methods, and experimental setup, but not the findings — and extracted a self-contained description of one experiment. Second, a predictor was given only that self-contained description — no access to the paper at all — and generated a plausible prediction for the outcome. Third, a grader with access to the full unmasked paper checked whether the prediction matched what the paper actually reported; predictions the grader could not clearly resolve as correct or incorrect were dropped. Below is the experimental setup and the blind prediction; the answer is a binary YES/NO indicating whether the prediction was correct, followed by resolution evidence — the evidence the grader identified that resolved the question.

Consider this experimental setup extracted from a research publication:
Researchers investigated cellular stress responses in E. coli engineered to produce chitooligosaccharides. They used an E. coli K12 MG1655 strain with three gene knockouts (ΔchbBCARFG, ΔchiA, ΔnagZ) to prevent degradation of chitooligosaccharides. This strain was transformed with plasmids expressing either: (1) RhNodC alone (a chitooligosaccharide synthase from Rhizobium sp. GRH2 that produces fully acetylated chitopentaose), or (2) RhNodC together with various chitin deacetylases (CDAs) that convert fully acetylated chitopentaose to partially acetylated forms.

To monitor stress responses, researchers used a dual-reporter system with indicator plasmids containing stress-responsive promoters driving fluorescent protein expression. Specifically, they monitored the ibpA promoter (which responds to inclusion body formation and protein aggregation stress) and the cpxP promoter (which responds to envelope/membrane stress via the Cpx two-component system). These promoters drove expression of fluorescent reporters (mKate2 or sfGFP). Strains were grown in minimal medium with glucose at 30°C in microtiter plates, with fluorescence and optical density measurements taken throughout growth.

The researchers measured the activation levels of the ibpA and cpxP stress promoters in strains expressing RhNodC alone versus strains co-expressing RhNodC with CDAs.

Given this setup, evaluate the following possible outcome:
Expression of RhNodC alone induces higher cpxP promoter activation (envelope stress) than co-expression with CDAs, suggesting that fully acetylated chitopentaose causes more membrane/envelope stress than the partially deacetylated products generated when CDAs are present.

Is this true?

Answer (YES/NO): NO